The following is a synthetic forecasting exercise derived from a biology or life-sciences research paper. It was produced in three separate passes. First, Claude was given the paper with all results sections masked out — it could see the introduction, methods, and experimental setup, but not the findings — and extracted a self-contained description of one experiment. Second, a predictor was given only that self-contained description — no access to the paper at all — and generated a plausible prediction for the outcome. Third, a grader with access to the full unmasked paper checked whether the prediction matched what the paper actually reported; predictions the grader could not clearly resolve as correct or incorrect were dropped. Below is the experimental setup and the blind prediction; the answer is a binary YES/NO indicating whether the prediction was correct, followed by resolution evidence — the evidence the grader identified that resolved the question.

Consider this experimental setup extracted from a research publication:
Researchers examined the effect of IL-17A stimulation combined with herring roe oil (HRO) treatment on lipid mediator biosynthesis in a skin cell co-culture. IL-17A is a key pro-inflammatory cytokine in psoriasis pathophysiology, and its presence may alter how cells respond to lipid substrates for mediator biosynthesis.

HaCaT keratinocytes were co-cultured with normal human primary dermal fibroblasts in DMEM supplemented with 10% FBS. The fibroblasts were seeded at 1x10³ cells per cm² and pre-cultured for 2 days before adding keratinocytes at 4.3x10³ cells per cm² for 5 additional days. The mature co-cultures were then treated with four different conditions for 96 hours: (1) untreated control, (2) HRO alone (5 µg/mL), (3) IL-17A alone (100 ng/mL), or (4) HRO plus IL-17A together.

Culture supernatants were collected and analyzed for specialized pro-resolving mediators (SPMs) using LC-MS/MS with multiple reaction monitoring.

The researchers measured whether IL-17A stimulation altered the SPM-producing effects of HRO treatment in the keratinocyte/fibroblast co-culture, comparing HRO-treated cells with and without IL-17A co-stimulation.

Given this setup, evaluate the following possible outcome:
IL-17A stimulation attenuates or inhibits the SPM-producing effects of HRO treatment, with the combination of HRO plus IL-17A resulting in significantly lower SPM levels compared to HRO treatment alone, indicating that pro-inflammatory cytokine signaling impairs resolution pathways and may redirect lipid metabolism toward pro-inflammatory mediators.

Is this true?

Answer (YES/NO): YES